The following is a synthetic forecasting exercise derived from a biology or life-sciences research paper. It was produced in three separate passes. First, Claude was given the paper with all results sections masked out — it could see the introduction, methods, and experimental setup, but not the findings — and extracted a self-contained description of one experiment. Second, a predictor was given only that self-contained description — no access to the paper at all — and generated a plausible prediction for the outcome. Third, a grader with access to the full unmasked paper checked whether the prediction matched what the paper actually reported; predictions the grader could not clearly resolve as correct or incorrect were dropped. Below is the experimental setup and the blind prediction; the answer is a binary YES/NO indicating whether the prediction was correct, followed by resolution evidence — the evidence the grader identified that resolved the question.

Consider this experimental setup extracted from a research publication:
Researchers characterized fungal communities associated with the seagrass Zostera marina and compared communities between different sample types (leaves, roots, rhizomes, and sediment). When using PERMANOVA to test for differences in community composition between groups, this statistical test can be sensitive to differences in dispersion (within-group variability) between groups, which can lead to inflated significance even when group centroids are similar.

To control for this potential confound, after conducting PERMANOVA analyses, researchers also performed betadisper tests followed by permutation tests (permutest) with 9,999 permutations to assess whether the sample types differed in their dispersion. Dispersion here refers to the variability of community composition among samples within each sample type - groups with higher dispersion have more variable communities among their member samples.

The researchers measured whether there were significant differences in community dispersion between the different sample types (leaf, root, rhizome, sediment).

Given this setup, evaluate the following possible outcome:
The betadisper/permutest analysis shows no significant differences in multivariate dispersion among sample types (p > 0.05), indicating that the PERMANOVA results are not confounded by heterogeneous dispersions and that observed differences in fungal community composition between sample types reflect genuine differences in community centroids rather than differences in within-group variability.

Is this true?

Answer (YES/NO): NO